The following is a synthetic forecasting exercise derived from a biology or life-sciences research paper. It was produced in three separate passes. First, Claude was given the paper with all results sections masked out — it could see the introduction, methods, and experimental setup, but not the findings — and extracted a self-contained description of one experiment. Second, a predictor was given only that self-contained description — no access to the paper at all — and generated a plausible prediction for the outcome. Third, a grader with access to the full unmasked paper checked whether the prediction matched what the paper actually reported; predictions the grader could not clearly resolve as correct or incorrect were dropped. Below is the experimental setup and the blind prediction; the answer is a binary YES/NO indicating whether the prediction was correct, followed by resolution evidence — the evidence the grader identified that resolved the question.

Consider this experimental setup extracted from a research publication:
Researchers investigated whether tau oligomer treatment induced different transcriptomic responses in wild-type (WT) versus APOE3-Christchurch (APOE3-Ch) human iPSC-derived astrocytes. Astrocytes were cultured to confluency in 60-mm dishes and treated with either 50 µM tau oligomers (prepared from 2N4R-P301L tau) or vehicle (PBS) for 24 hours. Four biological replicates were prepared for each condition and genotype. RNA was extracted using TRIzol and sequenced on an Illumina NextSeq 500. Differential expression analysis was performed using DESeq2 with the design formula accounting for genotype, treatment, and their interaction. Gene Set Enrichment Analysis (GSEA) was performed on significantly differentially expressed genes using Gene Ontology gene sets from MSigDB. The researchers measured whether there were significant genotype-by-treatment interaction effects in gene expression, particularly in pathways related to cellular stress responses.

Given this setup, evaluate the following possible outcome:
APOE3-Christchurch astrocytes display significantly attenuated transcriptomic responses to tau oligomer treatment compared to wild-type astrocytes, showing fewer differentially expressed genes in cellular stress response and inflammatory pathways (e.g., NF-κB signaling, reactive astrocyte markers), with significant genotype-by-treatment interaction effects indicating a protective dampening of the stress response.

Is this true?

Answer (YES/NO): NO